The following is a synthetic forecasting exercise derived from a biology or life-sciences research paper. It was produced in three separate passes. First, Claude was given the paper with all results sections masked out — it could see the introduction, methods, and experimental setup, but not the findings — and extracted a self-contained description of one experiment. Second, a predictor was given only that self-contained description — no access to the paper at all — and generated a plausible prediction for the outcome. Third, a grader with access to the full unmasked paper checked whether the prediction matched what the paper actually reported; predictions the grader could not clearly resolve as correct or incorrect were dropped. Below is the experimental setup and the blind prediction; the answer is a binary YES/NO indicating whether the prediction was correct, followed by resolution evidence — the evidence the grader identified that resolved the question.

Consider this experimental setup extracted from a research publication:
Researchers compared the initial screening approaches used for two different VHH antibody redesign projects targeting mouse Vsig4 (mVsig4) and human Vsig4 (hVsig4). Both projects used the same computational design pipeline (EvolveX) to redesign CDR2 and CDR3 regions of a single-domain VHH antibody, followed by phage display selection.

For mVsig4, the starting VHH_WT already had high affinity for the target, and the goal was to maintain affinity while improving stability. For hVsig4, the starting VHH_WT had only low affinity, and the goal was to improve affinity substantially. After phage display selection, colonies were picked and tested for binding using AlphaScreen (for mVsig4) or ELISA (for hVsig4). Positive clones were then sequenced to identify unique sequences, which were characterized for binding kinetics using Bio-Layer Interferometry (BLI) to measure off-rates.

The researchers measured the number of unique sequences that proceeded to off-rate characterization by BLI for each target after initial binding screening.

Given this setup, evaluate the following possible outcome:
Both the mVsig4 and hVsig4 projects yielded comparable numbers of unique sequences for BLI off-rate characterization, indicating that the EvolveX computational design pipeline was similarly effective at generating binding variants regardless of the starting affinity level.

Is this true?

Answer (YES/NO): NO